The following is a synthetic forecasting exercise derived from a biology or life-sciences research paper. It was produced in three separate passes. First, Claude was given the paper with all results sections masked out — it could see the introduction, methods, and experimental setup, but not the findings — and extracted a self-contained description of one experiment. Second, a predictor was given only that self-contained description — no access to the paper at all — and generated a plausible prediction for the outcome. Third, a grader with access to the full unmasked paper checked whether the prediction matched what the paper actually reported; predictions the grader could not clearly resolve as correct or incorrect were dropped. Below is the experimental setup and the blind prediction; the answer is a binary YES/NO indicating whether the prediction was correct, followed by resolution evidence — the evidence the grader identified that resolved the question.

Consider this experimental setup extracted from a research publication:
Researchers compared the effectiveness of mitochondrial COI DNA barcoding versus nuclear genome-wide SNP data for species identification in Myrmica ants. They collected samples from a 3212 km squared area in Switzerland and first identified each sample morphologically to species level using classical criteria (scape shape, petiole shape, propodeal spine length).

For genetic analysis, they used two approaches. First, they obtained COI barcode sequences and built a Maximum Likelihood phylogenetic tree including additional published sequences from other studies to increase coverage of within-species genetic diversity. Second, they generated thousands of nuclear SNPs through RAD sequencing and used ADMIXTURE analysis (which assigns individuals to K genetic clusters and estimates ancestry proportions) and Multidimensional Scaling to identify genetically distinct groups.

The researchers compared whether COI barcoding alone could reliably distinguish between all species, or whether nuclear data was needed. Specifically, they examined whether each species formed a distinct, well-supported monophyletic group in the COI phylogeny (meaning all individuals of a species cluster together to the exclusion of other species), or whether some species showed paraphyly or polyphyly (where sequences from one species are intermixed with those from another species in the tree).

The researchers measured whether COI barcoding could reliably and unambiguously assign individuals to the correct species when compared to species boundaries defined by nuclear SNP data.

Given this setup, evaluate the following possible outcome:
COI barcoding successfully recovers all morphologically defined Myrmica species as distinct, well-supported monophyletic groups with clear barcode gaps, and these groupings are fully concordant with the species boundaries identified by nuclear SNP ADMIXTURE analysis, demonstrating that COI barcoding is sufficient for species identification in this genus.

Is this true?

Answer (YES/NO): NO